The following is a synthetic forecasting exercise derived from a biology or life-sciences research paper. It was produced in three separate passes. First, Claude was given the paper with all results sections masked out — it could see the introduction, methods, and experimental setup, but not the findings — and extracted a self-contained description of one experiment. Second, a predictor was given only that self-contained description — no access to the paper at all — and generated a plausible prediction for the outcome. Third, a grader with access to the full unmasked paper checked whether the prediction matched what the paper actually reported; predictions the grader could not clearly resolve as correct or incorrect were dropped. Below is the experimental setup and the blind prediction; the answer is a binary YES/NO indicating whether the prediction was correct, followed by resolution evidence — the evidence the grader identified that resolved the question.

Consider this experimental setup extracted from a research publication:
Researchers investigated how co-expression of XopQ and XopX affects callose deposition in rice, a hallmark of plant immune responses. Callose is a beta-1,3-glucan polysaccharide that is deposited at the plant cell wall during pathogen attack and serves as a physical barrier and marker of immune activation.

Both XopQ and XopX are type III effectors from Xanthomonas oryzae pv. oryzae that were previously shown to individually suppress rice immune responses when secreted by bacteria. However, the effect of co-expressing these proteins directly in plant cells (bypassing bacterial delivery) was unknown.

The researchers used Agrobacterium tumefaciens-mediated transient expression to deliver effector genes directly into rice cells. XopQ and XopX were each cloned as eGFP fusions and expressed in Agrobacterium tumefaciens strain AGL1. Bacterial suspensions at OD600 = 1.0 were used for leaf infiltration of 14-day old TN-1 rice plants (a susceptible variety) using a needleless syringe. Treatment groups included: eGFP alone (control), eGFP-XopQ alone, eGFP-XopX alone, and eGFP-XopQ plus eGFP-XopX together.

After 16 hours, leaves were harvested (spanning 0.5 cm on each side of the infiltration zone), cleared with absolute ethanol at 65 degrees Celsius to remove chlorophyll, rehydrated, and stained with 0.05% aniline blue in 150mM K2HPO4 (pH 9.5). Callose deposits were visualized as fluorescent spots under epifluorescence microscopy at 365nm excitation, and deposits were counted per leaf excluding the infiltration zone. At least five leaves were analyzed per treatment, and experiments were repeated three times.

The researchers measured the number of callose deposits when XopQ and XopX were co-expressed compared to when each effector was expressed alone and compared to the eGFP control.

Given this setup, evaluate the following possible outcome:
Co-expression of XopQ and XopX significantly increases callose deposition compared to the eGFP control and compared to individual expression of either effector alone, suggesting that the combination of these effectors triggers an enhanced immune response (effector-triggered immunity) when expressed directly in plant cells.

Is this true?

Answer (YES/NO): YES